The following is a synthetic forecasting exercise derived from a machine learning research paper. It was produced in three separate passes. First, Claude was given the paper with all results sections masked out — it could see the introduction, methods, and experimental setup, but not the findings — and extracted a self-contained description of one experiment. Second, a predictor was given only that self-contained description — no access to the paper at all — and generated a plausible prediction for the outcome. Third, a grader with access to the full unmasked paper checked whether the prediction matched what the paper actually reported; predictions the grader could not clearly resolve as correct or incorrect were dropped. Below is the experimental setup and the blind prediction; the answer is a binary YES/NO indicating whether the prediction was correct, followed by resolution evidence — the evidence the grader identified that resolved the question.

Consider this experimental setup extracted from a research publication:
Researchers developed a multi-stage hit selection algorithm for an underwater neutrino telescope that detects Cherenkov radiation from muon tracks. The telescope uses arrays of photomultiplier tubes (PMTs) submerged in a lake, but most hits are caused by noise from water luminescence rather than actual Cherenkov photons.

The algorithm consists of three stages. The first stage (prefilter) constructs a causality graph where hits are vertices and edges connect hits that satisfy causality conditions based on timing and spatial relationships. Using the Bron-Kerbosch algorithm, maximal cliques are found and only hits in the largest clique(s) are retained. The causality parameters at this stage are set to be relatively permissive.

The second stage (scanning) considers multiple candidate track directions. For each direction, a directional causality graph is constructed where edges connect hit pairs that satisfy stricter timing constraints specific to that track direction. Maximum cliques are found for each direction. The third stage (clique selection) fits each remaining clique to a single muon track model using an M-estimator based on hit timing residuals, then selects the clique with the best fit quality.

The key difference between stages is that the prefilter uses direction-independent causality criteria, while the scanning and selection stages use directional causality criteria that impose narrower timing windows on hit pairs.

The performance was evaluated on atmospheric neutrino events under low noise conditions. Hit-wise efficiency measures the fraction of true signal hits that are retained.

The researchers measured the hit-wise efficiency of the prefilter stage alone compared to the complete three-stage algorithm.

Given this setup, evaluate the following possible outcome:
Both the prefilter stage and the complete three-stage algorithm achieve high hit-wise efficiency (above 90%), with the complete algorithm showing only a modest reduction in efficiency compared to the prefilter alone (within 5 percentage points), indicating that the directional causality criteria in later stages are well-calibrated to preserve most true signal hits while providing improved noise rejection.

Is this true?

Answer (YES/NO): YES